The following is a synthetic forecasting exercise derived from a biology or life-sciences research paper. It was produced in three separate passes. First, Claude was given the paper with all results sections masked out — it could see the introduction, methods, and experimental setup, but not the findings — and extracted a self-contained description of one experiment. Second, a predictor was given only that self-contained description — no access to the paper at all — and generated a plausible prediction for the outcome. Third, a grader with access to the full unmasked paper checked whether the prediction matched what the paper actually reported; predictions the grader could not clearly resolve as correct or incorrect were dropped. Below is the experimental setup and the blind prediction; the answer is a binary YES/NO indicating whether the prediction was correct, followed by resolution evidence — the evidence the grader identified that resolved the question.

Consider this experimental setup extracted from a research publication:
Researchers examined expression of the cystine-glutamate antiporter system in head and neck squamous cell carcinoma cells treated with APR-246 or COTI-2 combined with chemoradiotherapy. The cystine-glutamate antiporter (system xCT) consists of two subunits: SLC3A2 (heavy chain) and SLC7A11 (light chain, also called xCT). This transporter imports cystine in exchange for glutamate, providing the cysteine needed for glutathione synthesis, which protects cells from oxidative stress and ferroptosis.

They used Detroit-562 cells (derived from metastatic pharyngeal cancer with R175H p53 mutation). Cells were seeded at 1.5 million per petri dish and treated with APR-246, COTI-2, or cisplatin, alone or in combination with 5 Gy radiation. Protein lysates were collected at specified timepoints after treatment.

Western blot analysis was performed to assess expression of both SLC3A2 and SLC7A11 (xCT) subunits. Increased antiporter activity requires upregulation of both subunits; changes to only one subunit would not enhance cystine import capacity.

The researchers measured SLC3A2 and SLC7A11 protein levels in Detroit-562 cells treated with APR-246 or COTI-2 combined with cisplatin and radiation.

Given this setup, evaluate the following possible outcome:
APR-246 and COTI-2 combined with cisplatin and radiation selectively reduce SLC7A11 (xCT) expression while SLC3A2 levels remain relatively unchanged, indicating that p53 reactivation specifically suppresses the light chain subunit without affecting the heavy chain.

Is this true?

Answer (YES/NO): NO